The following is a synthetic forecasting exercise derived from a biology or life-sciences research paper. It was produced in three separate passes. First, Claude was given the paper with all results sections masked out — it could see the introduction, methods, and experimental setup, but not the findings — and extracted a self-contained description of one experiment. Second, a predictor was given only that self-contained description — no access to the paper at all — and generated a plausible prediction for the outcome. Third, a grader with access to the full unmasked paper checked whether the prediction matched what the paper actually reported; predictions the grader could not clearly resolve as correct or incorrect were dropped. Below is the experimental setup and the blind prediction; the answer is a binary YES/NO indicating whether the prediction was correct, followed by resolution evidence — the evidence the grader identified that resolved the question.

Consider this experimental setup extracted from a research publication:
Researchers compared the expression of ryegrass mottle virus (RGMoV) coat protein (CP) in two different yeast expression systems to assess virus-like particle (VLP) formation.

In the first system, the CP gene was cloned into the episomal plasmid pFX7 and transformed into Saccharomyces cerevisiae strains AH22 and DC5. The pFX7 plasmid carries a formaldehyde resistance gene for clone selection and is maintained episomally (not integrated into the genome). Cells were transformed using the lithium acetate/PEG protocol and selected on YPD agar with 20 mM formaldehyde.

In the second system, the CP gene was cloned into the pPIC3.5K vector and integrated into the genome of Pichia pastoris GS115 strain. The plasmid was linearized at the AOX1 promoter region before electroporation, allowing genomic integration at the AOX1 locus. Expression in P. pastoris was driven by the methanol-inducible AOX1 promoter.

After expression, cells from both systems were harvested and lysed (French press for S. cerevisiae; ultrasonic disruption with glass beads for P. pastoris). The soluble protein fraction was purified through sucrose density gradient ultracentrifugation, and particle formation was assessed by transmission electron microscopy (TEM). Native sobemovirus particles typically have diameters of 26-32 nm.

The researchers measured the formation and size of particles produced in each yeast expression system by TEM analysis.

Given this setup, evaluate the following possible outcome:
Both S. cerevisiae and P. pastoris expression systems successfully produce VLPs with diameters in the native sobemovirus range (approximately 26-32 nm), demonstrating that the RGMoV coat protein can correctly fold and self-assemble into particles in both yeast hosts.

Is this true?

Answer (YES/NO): NO